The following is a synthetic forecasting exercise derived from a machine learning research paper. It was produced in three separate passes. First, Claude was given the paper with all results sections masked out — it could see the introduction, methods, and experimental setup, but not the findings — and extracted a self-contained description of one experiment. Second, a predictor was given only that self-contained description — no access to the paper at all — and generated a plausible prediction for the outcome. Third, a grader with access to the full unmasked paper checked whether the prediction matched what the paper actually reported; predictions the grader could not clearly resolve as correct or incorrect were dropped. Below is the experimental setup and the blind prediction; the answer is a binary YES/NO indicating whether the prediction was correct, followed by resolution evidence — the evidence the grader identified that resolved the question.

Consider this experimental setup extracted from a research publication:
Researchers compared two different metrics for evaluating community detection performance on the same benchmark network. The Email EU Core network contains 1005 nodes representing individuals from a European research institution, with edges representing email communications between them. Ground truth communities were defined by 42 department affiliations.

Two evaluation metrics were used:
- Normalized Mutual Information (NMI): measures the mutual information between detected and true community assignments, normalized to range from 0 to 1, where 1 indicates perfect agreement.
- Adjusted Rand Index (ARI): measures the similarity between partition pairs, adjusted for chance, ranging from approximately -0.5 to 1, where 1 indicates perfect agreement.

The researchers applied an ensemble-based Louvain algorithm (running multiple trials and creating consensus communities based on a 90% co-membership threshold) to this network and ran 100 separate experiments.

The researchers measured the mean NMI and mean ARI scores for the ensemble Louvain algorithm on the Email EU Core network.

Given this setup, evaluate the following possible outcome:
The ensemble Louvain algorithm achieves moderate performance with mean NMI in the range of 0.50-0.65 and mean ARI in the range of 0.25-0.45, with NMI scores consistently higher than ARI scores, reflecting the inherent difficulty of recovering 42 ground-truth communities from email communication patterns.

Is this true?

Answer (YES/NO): NO